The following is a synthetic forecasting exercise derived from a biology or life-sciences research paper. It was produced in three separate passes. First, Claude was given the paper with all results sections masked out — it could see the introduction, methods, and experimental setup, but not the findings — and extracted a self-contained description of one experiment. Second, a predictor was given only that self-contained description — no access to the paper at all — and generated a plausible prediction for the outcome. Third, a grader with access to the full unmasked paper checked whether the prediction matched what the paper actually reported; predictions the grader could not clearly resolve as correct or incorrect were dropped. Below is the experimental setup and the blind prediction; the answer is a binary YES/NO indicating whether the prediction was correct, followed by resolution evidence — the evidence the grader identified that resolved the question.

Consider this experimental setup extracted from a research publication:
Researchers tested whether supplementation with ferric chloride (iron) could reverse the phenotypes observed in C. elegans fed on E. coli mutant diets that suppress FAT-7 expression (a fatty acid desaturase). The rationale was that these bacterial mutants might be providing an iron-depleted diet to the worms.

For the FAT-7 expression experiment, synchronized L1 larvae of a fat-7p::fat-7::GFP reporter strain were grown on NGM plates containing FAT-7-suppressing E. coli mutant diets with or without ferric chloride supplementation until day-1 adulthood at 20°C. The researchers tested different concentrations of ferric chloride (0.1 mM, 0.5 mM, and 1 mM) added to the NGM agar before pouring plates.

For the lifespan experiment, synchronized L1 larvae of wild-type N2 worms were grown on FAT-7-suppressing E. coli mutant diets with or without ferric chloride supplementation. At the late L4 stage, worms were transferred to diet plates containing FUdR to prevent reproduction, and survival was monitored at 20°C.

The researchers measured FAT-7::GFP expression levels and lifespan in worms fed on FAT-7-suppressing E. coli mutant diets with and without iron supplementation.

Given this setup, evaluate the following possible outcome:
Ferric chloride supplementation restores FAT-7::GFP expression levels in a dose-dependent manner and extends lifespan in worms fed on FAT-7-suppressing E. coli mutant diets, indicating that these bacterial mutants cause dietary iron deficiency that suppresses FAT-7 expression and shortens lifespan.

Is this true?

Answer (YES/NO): NO